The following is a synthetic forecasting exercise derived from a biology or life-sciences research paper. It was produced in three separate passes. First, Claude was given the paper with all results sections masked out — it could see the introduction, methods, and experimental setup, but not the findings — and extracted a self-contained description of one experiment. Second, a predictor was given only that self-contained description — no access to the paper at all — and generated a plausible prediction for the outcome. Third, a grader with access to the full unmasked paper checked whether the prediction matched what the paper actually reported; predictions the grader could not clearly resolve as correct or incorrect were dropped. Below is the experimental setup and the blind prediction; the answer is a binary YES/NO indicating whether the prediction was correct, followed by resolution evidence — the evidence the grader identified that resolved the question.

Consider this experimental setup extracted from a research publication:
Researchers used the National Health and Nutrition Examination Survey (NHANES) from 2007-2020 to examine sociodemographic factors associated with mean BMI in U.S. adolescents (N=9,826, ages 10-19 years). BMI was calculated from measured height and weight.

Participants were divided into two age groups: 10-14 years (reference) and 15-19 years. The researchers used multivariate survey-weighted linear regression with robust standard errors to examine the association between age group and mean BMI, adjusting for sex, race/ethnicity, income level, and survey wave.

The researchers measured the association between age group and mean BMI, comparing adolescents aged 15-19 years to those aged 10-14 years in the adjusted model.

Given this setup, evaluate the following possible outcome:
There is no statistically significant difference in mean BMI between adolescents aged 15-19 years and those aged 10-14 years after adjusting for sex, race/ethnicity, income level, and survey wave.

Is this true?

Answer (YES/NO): NO